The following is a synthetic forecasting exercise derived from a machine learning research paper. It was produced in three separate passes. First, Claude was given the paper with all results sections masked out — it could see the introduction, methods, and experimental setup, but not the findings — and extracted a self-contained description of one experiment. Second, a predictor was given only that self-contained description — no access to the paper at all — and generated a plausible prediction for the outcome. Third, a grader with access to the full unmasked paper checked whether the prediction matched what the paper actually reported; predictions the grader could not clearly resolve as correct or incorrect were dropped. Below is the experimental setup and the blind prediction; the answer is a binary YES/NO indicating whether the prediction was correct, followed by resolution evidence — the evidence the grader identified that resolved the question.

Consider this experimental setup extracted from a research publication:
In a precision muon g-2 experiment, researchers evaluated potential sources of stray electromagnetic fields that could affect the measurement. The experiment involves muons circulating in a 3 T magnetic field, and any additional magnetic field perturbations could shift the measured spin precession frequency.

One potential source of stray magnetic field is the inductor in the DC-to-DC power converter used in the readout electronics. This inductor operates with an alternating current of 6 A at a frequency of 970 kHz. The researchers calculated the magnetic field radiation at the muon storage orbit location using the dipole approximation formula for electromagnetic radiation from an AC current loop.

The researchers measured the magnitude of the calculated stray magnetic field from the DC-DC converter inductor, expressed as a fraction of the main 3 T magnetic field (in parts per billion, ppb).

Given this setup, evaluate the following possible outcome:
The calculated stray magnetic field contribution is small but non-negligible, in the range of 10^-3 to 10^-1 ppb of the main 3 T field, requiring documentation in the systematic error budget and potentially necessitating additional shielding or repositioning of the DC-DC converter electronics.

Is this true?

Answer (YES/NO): NO